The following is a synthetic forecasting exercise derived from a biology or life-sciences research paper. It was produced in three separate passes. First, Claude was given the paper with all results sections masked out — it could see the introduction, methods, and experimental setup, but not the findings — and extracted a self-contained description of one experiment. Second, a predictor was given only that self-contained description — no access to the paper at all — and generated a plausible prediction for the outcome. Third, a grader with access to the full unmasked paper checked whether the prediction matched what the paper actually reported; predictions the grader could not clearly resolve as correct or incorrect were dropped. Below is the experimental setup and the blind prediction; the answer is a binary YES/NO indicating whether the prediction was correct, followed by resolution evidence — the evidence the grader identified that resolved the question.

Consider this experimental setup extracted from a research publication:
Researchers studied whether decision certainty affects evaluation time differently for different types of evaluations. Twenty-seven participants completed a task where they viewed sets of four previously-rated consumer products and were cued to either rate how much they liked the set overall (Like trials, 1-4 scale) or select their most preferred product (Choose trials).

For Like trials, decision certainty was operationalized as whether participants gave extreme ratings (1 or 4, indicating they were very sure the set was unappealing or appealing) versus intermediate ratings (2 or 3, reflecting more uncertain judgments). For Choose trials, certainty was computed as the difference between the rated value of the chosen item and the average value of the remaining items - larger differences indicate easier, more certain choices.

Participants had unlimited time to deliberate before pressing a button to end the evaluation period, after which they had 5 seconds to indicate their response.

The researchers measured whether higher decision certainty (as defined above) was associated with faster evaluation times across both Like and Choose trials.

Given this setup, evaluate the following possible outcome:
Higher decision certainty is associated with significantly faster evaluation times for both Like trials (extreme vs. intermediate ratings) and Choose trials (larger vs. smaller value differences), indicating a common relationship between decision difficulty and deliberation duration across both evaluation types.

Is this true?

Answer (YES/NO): YES